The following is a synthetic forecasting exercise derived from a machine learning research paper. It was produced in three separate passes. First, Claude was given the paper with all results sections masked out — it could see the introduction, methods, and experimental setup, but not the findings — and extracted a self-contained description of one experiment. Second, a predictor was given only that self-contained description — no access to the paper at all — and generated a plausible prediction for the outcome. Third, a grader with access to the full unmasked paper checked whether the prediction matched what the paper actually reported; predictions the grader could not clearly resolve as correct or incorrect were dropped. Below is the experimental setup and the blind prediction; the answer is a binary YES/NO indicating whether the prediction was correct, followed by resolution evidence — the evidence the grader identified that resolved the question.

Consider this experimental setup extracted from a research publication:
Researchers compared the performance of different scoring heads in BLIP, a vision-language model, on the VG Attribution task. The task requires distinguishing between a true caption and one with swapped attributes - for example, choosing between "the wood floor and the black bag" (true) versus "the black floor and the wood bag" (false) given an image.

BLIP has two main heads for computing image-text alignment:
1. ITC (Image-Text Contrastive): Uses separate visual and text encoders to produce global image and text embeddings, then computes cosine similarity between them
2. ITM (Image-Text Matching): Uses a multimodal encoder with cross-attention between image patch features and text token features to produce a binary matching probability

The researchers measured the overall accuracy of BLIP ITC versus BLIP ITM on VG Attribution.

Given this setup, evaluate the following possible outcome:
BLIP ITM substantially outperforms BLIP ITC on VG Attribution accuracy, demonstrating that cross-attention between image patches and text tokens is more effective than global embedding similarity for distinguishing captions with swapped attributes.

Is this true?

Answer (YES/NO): YES